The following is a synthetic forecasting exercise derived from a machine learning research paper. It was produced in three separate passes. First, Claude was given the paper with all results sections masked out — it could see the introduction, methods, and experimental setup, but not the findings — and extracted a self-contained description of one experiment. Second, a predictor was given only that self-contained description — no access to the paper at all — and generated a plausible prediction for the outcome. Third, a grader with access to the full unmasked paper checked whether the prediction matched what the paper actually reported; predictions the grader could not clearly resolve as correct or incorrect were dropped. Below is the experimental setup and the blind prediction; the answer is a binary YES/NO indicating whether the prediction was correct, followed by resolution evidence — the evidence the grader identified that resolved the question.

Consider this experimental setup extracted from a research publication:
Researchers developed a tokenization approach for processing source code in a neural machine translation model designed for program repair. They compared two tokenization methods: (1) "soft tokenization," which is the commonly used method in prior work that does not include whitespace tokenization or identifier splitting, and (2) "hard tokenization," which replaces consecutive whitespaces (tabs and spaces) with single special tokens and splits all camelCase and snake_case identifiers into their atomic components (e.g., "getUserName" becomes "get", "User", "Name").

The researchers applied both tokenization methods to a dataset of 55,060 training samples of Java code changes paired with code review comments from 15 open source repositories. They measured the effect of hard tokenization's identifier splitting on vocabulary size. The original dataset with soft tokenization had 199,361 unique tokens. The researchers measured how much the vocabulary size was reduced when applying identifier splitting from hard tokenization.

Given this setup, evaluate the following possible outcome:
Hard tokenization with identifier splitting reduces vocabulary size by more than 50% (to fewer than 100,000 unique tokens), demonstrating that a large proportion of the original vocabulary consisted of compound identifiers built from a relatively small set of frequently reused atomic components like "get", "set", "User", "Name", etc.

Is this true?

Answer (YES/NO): YES